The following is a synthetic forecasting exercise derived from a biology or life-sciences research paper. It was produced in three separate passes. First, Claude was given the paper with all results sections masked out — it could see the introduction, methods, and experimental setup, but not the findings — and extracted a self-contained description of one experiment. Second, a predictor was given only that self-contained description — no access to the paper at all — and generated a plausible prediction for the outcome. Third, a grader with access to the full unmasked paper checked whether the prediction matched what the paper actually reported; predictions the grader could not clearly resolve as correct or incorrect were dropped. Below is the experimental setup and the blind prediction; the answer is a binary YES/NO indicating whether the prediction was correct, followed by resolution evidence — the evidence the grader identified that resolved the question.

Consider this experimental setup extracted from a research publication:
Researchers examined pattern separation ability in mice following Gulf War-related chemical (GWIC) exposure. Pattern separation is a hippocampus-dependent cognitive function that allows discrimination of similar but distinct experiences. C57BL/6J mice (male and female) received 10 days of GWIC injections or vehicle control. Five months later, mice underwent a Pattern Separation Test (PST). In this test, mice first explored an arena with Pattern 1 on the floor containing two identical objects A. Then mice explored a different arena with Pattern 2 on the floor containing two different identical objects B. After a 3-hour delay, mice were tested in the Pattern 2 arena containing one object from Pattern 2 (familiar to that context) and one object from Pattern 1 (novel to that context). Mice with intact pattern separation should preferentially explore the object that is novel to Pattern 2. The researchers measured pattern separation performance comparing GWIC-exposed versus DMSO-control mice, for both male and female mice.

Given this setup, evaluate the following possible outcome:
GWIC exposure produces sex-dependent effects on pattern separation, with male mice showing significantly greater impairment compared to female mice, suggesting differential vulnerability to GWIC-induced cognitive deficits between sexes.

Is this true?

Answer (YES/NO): NO